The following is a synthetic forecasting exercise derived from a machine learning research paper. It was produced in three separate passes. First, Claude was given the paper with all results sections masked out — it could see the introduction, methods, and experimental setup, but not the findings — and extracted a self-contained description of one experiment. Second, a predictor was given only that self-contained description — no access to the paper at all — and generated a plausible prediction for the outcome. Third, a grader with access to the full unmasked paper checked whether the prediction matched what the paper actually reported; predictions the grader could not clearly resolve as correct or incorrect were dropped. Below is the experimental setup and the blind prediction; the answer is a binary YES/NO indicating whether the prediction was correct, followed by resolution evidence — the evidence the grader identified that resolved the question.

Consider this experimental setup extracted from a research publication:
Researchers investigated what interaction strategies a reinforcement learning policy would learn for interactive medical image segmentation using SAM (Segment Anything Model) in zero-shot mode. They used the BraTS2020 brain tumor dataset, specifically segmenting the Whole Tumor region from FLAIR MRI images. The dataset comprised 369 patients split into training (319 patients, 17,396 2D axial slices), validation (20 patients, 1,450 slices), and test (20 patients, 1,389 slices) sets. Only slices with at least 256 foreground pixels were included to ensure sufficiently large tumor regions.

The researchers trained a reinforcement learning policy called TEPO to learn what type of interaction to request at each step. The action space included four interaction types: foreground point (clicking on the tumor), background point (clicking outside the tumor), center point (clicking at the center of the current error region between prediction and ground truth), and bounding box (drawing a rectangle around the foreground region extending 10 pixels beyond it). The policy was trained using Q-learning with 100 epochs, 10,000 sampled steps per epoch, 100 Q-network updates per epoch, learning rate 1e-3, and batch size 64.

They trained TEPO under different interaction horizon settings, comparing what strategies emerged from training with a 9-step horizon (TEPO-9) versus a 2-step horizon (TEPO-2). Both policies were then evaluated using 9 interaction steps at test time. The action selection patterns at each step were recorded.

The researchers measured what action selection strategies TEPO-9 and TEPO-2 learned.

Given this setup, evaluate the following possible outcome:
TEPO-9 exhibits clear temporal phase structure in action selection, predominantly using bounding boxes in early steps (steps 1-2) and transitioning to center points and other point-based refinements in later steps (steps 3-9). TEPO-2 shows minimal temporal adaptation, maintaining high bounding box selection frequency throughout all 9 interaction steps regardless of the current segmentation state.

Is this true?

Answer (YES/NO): NO